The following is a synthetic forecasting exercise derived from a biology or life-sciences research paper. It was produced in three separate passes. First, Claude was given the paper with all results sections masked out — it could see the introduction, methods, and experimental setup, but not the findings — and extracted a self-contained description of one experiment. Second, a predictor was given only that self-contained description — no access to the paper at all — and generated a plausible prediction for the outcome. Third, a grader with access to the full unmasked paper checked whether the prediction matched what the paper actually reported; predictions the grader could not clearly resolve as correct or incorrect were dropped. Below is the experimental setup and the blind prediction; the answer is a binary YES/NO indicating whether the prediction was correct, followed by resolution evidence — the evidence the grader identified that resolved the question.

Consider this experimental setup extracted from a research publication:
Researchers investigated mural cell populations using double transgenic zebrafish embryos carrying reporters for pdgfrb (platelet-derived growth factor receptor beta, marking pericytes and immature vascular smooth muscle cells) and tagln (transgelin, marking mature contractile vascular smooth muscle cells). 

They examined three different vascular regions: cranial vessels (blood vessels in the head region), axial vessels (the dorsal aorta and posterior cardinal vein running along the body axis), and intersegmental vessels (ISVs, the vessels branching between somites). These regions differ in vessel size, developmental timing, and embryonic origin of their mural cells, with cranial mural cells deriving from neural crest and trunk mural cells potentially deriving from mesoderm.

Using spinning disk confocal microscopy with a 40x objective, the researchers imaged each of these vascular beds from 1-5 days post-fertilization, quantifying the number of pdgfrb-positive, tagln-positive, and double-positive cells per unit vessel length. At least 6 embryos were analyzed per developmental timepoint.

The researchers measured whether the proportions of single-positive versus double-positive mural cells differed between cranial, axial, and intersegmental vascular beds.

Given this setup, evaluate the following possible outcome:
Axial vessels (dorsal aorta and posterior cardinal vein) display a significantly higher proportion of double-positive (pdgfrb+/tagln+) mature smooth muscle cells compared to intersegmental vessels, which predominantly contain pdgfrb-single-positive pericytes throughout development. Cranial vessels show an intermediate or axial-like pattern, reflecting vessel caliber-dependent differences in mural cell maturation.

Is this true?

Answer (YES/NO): NO